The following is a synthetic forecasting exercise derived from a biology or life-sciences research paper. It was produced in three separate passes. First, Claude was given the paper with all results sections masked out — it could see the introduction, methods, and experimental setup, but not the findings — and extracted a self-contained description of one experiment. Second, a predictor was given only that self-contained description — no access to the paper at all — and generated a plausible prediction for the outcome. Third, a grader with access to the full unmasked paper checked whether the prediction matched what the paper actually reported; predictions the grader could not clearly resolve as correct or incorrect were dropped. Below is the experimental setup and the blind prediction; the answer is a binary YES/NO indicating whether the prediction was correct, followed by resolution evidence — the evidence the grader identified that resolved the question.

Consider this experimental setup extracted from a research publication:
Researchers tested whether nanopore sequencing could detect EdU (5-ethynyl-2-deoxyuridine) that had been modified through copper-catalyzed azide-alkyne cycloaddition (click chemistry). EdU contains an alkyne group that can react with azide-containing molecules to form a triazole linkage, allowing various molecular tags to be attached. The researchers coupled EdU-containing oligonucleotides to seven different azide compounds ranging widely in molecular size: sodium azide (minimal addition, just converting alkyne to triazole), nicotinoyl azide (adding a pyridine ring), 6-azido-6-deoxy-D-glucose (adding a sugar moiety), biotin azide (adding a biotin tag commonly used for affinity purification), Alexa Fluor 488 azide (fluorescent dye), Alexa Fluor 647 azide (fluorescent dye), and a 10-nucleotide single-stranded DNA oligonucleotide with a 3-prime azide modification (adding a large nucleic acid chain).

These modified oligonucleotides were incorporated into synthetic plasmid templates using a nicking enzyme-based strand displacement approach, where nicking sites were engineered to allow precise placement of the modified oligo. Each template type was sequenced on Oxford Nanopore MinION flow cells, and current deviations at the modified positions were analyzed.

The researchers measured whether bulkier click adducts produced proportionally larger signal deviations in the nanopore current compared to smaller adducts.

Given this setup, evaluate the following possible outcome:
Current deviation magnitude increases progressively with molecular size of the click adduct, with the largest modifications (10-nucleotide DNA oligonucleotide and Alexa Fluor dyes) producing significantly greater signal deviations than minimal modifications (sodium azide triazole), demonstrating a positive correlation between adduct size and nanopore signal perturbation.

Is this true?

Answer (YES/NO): NO